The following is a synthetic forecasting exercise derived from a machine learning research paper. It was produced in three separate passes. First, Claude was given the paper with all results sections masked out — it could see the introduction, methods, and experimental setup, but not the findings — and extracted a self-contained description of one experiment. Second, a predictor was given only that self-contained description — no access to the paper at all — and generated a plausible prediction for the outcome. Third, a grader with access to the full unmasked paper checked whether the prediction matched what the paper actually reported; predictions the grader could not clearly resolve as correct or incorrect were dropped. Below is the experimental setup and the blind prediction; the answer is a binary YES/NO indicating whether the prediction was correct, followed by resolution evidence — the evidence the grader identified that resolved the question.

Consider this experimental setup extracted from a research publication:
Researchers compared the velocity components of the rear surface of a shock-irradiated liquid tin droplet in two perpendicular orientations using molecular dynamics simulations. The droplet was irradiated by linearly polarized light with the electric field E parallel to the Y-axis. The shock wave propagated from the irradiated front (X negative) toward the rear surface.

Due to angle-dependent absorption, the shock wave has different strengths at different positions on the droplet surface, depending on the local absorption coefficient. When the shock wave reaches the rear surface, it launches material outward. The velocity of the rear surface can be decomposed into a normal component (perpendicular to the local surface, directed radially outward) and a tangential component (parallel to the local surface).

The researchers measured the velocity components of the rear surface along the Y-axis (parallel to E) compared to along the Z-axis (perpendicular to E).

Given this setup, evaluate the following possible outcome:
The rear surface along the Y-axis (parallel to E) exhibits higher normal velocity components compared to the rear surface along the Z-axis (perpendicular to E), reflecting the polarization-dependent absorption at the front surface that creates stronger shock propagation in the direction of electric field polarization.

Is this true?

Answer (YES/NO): NO